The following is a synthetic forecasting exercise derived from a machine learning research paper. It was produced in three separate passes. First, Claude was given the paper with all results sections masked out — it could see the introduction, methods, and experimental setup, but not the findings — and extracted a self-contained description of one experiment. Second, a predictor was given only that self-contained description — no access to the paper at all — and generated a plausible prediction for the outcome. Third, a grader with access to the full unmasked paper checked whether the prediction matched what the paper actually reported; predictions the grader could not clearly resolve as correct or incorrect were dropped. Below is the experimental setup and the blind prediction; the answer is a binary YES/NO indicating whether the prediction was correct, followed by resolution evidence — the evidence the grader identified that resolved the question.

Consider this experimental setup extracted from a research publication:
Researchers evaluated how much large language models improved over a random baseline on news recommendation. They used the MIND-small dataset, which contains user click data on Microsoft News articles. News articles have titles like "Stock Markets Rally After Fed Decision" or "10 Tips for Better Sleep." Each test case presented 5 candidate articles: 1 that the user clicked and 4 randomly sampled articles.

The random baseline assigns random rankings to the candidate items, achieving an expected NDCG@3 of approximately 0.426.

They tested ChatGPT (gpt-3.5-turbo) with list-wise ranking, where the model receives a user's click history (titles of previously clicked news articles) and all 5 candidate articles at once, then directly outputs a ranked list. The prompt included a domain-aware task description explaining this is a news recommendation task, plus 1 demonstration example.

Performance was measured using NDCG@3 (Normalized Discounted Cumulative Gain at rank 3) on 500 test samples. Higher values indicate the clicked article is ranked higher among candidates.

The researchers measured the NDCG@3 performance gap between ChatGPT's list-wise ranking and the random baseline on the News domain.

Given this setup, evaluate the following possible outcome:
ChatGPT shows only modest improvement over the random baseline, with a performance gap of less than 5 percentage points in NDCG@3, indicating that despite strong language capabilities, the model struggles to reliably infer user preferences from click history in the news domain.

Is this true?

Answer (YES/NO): NO